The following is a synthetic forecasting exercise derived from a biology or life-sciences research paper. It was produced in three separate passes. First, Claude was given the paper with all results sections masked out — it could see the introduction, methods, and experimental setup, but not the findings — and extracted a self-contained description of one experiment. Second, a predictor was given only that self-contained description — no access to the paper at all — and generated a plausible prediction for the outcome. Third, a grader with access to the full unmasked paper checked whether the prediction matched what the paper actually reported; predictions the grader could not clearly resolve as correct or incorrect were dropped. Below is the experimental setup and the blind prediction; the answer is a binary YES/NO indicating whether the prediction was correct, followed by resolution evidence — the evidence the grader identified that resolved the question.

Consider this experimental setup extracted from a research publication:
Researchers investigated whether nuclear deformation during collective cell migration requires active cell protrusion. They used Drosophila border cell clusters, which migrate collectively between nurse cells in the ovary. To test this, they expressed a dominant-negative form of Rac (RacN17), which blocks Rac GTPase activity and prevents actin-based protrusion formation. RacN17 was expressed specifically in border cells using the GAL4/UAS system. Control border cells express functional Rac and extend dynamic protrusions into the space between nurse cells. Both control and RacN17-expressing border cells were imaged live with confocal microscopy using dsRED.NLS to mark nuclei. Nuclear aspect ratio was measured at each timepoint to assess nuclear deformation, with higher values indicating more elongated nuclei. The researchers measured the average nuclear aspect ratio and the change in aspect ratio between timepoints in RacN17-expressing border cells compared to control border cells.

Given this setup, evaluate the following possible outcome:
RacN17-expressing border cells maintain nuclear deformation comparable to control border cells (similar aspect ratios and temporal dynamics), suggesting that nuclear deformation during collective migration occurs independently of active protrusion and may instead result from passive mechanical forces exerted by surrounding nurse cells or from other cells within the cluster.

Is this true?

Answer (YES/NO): NO